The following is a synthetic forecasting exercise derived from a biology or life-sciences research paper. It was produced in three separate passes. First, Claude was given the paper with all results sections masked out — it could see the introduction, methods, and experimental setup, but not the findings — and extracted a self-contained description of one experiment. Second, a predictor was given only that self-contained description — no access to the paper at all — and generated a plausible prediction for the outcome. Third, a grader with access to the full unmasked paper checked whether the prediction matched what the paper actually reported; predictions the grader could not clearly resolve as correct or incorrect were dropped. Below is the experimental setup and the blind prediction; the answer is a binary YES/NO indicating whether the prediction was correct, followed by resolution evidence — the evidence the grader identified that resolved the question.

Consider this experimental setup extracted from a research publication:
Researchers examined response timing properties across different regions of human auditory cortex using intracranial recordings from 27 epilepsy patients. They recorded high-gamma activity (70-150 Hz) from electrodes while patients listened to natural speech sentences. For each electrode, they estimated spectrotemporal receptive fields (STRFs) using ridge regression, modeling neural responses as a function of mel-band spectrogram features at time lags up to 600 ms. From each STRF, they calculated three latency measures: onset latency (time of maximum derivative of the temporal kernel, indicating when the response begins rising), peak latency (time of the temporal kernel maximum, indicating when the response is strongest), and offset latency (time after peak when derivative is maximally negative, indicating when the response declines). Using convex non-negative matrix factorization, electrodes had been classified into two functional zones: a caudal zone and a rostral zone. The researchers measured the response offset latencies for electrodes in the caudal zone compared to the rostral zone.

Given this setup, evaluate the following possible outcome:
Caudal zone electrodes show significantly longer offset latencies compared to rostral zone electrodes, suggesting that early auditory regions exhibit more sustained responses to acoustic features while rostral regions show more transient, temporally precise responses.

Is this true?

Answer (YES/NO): NO